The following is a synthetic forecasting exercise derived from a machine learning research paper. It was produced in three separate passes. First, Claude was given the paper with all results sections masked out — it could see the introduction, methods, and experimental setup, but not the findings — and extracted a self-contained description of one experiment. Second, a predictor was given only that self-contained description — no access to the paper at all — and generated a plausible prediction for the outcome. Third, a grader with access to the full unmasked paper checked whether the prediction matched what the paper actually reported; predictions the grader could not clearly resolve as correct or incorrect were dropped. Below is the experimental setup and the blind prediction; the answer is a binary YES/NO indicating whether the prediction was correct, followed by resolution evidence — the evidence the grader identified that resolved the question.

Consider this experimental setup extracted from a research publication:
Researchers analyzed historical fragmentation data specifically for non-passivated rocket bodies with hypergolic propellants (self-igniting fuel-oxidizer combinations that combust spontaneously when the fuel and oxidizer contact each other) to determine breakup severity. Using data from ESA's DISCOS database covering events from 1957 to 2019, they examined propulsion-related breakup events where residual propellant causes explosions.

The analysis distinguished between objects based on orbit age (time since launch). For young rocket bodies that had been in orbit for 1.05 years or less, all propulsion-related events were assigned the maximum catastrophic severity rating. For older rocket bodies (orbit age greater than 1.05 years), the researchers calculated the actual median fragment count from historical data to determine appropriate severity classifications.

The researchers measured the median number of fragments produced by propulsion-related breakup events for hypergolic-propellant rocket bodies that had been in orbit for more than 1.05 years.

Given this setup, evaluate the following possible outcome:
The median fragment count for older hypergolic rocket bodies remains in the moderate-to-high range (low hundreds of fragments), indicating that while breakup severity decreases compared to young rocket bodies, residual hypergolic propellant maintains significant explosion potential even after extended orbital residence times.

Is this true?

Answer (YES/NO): NO